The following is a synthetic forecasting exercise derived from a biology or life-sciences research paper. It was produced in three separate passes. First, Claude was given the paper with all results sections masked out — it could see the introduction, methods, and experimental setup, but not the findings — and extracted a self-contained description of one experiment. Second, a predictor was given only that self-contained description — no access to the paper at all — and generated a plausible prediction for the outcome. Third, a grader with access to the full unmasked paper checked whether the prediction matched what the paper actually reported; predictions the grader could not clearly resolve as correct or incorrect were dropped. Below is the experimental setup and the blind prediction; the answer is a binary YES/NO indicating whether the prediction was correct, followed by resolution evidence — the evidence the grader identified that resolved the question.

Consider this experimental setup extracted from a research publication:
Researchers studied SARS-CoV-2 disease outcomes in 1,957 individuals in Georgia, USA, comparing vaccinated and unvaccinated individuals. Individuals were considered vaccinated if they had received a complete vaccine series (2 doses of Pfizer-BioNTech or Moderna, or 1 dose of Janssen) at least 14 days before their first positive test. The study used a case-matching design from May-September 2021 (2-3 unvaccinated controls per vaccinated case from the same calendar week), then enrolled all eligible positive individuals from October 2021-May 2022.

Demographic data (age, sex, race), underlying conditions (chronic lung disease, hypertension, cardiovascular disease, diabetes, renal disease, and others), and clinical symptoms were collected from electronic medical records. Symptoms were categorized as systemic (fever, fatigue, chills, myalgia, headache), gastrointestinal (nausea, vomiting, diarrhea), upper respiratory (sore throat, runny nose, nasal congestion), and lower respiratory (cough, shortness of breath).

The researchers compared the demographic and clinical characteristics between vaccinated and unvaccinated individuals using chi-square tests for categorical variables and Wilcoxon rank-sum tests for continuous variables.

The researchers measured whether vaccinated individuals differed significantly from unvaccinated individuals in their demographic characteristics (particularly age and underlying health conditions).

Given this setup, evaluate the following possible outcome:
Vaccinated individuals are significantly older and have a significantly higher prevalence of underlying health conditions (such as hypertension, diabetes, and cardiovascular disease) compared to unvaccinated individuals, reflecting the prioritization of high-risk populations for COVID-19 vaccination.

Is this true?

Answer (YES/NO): YES